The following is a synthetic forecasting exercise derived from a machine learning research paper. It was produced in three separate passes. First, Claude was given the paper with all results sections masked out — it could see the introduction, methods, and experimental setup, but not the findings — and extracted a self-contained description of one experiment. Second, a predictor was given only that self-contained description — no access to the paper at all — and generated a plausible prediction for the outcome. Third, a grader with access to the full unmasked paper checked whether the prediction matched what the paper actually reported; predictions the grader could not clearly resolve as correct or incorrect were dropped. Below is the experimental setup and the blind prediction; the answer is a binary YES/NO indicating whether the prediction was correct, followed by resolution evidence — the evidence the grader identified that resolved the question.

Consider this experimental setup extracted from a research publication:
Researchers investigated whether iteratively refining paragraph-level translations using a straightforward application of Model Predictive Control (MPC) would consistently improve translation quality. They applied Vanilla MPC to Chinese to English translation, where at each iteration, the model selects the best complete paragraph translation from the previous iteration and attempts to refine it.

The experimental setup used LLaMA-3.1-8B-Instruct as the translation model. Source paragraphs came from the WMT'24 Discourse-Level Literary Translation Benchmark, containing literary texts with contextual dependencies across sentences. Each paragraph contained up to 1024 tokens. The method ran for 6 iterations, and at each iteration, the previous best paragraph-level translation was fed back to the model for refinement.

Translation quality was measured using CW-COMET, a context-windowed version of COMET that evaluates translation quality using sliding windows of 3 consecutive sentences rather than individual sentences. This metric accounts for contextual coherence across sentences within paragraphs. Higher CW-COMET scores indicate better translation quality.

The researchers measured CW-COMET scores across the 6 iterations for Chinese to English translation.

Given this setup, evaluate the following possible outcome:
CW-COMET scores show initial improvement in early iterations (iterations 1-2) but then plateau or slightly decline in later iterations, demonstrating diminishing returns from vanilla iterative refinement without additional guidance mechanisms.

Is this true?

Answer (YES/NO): NO